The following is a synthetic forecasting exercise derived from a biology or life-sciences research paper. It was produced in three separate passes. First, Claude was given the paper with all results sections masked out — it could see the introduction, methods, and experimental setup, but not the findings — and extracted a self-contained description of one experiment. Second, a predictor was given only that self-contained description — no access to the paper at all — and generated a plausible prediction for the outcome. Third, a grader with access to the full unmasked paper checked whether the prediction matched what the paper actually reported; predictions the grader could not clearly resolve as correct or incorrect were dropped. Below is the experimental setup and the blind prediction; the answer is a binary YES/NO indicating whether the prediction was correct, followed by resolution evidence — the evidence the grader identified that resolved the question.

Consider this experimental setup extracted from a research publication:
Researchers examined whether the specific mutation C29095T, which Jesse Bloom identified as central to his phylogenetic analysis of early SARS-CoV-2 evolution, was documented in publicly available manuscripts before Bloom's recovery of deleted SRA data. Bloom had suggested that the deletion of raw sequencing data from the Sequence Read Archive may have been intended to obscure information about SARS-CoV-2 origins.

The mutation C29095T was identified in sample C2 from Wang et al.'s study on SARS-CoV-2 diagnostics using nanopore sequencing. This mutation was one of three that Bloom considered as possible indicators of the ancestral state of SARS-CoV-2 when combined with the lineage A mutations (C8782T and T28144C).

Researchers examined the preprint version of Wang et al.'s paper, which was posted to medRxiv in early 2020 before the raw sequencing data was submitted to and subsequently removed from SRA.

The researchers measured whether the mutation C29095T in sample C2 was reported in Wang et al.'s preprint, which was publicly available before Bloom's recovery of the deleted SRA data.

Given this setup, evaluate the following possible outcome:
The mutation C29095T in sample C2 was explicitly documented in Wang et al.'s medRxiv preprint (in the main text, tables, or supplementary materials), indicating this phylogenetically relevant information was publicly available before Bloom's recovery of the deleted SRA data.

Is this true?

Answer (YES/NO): YES